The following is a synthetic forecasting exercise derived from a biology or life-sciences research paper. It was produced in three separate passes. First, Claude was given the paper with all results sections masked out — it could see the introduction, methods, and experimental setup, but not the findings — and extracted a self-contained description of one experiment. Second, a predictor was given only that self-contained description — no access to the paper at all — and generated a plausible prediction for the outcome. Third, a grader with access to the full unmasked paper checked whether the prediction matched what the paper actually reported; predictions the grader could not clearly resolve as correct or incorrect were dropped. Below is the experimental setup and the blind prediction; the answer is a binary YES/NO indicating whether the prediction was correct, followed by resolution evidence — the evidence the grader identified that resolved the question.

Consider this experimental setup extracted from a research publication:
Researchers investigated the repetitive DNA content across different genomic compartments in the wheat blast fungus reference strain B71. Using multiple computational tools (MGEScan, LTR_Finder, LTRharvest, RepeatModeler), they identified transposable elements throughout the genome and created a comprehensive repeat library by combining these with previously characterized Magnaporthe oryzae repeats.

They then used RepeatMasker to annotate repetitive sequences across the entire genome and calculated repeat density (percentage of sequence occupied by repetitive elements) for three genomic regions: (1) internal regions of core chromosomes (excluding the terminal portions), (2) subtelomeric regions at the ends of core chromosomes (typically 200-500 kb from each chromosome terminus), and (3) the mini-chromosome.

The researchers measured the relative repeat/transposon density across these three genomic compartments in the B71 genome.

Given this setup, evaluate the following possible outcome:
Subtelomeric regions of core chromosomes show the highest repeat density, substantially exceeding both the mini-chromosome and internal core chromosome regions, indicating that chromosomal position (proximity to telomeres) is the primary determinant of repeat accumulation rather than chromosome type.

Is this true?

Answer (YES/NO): NO